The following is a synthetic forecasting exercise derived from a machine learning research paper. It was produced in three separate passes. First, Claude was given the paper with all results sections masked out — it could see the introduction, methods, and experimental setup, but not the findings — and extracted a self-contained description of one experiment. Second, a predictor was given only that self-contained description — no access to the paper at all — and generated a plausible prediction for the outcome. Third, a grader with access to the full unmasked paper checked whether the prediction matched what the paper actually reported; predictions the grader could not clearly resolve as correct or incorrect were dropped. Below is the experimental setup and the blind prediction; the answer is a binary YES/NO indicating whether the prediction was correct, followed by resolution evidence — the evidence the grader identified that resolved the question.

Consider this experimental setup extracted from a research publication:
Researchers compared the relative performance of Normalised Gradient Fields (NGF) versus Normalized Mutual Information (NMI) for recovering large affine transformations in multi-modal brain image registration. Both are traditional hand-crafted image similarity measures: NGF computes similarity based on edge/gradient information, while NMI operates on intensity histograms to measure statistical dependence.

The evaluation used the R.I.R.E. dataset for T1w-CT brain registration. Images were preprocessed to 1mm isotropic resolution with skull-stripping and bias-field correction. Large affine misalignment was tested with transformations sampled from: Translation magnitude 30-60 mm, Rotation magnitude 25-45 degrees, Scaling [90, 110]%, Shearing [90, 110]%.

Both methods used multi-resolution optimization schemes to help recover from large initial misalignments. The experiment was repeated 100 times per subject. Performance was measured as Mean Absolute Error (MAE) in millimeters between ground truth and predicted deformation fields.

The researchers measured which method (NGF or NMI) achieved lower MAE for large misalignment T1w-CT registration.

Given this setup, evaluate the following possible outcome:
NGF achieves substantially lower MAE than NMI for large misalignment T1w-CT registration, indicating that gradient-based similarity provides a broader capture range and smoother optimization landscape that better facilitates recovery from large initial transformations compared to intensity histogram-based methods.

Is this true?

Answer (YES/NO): NO